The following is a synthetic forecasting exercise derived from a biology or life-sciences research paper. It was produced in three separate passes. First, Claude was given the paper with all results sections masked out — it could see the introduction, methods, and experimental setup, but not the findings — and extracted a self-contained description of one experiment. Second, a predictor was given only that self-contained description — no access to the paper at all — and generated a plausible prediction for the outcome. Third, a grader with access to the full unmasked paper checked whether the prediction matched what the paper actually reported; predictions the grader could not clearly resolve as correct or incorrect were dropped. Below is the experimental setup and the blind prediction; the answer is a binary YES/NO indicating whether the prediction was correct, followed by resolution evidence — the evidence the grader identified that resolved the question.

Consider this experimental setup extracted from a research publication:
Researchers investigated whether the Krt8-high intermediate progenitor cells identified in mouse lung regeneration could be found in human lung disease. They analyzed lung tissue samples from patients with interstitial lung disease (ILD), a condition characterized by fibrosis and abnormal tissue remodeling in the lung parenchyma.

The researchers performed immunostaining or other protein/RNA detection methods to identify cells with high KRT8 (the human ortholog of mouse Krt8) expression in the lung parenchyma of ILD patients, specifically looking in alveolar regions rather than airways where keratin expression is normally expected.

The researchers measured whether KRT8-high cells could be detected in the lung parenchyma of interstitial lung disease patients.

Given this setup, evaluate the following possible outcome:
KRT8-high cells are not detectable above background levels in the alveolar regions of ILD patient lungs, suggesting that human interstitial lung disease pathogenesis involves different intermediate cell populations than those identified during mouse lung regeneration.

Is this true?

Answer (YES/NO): NO